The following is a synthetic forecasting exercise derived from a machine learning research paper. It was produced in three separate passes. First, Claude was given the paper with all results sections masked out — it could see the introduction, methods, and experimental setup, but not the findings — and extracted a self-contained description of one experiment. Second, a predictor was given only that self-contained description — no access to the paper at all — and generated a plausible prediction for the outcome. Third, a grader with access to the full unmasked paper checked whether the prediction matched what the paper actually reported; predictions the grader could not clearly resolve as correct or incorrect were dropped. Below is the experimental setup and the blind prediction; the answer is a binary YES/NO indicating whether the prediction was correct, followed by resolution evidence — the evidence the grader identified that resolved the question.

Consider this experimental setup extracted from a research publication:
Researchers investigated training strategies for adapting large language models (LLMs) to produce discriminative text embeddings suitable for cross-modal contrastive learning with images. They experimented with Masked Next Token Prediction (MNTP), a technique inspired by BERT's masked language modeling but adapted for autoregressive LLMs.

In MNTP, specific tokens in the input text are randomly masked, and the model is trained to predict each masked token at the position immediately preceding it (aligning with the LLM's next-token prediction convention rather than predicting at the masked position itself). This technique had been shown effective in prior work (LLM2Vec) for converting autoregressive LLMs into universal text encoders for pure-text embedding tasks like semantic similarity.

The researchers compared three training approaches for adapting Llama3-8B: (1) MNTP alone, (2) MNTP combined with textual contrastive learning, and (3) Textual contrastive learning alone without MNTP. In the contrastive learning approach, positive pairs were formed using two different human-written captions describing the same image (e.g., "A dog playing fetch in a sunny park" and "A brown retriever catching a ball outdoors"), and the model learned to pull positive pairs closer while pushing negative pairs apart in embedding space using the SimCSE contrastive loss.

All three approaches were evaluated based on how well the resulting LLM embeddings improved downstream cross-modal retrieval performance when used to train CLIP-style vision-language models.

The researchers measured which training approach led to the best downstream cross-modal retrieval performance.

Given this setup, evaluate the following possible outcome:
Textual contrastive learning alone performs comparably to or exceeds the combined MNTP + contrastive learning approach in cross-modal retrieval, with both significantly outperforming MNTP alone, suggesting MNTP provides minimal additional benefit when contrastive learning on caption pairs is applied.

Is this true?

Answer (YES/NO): YES